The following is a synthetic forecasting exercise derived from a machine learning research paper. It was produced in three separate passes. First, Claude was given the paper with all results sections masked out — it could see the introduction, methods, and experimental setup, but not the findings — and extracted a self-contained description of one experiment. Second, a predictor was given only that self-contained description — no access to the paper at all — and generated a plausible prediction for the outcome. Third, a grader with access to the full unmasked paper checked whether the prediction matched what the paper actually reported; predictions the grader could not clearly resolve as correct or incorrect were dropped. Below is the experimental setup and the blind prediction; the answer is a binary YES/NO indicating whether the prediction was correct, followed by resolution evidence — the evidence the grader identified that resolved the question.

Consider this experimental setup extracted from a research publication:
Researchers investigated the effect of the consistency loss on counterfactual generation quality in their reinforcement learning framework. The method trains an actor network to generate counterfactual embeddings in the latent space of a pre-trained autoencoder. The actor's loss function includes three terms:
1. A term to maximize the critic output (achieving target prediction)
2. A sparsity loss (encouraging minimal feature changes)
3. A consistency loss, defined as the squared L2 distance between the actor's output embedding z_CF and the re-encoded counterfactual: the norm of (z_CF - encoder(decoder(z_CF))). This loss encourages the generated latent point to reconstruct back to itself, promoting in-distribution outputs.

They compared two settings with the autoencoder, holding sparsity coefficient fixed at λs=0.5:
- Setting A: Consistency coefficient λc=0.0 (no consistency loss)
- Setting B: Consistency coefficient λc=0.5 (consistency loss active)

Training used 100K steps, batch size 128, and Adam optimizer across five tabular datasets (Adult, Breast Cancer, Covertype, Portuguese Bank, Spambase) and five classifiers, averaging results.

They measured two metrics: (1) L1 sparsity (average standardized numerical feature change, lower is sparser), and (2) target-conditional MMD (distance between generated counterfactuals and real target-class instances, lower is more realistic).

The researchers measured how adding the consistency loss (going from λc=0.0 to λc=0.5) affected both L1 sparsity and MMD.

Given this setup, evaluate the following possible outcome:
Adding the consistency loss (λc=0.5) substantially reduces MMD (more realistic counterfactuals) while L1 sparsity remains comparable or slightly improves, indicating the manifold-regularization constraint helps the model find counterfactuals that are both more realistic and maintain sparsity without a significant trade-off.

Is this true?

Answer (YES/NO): YES